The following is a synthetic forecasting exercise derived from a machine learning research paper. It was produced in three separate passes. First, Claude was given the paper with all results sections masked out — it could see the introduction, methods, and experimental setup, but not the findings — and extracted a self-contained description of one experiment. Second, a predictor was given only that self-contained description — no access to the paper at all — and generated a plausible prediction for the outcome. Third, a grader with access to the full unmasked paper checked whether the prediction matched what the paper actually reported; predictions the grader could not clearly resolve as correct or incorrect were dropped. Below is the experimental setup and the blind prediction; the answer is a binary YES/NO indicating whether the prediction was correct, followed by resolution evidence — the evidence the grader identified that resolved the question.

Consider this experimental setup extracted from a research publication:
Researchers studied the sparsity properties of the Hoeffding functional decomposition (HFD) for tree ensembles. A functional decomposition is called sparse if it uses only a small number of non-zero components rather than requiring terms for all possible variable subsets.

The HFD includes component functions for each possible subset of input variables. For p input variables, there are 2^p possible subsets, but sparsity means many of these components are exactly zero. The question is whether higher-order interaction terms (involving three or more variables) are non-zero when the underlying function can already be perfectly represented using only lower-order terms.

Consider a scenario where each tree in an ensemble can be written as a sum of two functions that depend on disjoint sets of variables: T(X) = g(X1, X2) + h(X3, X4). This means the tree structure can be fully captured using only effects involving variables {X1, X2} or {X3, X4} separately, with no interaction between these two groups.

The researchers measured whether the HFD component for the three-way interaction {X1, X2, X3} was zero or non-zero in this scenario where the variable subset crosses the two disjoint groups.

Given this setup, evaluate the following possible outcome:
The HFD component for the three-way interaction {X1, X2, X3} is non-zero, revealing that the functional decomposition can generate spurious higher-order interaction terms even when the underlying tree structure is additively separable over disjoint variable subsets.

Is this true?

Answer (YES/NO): NO